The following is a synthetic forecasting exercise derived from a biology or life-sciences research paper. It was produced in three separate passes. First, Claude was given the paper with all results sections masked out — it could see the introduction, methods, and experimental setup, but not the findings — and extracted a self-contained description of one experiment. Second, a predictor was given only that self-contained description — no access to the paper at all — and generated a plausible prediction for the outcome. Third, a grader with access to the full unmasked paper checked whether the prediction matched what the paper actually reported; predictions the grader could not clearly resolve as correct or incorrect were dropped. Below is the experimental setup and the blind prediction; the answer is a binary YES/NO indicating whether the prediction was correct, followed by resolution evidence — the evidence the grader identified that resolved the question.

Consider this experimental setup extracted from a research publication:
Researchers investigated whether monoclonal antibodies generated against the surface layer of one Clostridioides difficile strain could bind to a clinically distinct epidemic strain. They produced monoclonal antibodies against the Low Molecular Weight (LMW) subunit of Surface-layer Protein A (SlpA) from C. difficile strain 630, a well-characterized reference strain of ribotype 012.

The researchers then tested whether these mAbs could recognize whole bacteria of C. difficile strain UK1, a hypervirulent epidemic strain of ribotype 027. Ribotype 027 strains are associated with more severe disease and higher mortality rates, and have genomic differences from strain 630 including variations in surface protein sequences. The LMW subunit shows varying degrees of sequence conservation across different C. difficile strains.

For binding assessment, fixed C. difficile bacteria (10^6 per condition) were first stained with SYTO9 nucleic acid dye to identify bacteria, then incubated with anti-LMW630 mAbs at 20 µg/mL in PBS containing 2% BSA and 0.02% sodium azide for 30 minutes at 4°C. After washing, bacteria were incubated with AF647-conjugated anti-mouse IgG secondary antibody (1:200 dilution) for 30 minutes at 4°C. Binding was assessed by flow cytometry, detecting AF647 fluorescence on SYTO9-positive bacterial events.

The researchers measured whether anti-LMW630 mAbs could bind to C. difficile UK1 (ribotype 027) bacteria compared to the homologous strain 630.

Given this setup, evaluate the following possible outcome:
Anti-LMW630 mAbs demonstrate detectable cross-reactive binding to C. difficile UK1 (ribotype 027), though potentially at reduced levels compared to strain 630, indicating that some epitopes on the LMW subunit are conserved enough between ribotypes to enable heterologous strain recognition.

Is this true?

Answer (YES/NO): NO